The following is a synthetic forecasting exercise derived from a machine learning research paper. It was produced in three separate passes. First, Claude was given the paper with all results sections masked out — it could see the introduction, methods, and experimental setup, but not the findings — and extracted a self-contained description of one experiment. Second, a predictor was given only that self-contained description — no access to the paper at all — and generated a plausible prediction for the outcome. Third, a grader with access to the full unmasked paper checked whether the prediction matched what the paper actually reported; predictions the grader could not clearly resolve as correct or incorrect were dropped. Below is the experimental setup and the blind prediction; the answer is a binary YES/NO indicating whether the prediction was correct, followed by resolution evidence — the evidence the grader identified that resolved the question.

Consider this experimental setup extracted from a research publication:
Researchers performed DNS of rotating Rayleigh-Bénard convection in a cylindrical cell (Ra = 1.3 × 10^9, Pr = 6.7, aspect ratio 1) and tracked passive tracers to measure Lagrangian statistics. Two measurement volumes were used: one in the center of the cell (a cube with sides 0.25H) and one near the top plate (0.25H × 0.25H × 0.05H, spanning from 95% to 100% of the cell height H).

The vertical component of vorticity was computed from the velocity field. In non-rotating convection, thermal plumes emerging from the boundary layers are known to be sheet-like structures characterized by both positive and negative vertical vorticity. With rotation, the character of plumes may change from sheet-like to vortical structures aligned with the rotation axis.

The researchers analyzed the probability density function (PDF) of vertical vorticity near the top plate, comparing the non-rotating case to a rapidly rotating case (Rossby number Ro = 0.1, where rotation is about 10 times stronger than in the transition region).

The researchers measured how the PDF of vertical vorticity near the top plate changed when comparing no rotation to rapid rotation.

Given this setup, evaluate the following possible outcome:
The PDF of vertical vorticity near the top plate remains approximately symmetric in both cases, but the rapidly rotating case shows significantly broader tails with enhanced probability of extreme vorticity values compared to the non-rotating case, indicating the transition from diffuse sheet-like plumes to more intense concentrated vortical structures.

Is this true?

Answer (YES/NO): NO